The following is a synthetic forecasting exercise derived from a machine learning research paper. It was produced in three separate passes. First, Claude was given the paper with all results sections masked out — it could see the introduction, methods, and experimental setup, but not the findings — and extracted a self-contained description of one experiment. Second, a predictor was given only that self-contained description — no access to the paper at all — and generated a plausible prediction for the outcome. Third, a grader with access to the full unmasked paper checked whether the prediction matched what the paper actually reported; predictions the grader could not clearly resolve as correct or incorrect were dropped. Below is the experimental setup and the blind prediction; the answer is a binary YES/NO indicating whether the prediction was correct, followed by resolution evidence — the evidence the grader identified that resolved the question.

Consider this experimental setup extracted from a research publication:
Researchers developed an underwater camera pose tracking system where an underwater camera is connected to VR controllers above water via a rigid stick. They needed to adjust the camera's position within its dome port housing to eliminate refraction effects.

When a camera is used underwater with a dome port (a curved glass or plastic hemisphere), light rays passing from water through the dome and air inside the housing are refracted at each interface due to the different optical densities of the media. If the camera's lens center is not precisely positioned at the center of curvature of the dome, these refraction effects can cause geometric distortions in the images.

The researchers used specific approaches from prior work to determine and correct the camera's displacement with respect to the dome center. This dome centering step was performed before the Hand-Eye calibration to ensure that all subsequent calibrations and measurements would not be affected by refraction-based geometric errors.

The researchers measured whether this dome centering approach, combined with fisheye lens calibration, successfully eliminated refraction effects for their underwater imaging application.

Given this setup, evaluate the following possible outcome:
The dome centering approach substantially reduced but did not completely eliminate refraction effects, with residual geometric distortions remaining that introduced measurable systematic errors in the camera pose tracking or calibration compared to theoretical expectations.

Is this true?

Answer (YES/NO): NO